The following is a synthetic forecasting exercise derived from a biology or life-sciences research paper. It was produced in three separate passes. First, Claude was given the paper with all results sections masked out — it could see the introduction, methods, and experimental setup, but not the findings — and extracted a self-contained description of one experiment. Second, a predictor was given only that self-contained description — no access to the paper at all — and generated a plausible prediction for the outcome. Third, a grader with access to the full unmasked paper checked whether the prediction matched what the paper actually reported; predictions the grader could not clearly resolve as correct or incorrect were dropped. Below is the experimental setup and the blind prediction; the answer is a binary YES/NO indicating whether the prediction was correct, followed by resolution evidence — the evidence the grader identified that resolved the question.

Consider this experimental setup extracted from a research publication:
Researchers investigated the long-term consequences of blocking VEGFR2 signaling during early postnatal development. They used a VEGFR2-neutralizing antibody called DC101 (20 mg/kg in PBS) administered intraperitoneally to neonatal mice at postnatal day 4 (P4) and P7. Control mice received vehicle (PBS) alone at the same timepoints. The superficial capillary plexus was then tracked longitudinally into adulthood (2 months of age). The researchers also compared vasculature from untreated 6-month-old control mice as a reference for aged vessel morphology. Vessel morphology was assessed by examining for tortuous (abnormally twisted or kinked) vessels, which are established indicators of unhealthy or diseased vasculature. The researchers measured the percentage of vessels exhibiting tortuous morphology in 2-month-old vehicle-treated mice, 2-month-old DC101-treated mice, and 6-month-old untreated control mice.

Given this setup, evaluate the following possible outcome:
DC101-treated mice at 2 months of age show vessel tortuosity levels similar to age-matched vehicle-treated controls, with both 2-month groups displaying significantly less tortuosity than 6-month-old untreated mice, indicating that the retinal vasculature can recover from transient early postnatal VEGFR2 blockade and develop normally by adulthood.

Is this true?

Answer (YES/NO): NO